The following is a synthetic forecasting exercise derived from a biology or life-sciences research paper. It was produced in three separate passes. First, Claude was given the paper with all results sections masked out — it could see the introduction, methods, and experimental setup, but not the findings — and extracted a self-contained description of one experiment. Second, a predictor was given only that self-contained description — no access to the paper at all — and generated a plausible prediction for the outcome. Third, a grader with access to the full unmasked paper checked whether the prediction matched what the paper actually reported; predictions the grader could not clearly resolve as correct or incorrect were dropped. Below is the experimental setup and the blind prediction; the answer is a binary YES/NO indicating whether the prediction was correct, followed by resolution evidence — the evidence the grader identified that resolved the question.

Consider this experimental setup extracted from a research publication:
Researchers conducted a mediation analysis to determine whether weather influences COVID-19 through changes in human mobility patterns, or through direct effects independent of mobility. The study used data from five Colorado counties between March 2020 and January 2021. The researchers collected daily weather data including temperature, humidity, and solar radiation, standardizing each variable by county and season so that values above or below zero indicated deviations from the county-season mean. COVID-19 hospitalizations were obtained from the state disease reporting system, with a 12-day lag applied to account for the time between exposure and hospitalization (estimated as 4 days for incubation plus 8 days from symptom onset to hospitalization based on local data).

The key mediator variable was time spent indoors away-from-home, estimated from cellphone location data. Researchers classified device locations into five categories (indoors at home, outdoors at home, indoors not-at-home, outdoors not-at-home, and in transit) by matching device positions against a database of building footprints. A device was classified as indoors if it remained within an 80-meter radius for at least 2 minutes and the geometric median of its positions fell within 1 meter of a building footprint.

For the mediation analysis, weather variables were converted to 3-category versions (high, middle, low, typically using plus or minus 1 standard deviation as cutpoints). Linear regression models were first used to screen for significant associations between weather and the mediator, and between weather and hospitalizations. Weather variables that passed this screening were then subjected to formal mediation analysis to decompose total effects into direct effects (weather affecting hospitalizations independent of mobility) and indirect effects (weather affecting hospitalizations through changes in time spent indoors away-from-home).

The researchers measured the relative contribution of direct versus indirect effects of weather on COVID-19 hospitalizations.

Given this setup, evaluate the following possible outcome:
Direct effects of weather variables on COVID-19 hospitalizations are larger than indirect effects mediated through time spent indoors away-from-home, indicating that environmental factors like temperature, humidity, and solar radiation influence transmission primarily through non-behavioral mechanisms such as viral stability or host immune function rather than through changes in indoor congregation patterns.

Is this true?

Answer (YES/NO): YES